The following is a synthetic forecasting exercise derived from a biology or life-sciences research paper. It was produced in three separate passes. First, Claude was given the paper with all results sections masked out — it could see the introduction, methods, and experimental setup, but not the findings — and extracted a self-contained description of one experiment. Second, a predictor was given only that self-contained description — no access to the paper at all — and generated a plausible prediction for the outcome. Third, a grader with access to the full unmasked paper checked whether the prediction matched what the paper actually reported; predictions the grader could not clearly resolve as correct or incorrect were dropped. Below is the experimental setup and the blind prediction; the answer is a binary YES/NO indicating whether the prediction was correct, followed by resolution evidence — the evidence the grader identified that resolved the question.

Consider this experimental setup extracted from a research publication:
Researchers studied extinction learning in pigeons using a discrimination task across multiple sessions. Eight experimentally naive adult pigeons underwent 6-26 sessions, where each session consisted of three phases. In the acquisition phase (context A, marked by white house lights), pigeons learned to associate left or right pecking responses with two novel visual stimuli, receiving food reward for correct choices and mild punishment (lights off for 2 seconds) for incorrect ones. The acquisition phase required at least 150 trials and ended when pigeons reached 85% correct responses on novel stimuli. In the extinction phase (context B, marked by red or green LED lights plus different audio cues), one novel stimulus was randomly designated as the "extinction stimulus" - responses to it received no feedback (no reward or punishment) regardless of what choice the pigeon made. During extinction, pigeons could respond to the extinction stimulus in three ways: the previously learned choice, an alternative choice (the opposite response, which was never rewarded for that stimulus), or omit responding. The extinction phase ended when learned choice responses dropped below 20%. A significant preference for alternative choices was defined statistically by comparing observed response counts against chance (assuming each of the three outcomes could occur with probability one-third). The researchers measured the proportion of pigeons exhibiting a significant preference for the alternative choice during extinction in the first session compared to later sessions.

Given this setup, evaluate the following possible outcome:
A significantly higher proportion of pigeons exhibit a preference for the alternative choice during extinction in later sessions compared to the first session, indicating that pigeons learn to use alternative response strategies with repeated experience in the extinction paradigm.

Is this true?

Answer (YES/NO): NO